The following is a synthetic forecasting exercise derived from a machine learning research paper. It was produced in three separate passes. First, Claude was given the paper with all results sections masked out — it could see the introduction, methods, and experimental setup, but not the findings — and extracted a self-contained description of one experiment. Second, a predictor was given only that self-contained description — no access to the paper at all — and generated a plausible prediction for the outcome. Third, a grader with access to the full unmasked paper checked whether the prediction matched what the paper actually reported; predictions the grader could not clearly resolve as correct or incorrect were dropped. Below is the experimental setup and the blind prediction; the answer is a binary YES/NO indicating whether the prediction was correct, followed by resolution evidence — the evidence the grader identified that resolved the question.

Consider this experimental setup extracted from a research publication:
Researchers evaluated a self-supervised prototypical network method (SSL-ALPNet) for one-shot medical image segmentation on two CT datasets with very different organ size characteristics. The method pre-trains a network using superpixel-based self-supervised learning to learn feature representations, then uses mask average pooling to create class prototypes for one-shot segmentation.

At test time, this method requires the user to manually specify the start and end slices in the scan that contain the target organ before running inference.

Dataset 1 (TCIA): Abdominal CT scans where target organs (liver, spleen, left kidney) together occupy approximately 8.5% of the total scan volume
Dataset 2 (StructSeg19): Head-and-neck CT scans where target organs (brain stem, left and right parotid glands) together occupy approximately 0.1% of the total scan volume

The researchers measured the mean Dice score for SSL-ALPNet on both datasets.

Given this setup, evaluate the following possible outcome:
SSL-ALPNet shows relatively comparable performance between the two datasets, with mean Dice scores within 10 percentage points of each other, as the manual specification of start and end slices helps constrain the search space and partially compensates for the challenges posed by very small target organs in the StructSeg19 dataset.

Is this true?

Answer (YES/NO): NO